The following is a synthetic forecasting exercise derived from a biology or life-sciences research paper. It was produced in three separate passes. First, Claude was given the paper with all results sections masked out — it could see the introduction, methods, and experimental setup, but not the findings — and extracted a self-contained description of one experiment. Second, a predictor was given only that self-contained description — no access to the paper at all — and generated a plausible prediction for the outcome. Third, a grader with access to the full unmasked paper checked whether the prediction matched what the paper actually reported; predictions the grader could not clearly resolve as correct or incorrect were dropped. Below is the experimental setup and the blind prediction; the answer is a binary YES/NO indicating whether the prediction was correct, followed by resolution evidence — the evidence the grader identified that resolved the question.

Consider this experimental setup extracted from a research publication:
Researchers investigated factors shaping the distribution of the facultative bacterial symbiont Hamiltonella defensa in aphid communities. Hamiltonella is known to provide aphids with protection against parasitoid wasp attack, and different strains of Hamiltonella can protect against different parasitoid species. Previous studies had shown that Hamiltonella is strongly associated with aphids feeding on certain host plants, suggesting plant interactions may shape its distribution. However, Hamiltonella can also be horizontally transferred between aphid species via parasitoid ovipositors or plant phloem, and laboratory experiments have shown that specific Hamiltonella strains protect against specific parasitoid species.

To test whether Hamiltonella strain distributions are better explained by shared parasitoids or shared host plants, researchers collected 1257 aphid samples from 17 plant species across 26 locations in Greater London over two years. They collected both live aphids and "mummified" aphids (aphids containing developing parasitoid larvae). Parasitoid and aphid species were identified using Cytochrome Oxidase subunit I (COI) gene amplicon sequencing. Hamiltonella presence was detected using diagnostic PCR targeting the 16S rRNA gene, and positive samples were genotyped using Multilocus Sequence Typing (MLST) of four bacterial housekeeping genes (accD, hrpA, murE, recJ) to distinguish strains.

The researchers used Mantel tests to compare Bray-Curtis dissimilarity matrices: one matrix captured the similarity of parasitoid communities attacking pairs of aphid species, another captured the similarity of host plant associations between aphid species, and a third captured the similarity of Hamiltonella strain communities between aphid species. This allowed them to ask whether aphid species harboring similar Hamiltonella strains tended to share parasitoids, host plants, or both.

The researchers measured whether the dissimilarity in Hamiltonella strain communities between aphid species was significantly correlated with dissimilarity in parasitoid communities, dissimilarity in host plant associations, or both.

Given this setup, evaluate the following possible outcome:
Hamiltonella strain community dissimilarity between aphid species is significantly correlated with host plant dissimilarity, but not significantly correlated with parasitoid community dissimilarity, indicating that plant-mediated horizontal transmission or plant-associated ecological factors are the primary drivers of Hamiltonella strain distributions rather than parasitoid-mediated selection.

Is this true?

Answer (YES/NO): NO